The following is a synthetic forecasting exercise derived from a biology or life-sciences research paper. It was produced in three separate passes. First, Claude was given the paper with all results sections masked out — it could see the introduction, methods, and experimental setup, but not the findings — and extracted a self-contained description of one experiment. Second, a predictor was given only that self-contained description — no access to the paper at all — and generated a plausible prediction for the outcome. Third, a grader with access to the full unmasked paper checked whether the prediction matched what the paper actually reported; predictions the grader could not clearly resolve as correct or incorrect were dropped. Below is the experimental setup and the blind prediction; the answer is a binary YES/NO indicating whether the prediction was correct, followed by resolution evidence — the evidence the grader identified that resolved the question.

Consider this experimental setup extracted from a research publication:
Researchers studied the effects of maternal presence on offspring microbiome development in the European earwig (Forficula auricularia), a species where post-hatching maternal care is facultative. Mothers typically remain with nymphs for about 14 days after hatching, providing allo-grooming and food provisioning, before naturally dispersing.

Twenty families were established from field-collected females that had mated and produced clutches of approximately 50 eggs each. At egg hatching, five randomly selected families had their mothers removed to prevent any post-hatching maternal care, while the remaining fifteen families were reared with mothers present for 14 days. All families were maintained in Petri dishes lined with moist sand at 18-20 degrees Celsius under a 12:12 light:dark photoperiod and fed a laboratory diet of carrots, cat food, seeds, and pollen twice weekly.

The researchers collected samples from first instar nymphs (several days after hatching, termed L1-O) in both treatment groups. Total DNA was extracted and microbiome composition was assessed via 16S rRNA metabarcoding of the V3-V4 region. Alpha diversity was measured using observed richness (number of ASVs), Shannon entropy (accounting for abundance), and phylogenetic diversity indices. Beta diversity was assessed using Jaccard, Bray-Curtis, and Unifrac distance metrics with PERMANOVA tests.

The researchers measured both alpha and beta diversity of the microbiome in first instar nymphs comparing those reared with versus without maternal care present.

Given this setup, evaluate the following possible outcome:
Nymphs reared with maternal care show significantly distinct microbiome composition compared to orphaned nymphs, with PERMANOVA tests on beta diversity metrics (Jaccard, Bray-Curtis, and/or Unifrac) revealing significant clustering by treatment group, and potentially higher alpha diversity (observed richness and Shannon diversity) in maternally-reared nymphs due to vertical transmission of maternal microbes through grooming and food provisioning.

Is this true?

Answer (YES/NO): NO